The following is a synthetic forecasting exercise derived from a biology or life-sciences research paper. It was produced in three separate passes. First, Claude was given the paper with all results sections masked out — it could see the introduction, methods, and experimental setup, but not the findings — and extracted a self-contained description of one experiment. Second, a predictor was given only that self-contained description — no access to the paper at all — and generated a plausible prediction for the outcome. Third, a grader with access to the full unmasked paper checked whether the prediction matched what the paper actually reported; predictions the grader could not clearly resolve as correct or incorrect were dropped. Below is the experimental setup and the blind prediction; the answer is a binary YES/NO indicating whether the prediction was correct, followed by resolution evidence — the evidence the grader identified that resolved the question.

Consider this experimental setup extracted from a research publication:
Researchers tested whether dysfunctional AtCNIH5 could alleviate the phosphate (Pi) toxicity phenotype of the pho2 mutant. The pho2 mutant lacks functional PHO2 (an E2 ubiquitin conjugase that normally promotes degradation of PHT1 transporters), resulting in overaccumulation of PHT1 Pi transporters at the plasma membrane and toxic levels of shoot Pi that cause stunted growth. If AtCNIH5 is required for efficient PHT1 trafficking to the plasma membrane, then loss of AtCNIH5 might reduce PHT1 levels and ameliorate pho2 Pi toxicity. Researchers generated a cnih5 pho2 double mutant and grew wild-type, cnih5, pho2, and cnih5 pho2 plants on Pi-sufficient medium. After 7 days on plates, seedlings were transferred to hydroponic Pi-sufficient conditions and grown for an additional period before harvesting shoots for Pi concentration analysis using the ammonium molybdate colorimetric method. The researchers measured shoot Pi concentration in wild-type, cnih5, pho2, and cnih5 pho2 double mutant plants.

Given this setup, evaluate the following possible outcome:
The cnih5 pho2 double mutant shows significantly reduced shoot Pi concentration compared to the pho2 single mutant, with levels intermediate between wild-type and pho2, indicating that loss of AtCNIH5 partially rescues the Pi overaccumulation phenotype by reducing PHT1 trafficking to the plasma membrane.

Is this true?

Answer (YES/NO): YES